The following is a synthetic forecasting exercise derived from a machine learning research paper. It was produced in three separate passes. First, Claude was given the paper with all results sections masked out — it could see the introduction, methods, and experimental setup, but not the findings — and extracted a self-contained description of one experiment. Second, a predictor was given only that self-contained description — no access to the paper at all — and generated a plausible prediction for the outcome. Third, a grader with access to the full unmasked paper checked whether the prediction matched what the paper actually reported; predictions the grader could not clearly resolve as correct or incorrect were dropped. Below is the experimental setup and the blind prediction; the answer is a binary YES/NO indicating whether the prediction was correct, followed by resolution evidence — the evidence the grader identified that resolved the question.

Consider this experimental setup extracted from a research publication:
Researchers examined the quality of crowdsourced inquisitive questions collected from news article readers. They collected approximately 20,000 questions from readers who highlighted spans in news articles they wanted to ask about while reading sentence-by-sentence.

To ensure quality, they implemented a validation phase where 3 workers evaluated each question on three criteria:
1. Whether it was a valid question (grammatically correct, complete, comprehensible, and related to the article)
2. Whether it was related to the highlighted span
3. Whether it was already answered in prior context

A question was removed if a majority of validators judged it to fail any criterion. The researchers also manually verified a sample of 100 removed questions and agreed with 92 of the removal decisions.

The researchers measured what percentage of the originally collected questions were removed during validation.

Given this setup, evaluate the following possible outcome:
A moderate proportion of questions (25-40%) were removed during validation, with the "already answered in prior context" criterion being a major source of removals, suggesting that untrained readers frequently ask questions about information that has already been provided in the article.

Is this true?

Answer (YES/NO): NO